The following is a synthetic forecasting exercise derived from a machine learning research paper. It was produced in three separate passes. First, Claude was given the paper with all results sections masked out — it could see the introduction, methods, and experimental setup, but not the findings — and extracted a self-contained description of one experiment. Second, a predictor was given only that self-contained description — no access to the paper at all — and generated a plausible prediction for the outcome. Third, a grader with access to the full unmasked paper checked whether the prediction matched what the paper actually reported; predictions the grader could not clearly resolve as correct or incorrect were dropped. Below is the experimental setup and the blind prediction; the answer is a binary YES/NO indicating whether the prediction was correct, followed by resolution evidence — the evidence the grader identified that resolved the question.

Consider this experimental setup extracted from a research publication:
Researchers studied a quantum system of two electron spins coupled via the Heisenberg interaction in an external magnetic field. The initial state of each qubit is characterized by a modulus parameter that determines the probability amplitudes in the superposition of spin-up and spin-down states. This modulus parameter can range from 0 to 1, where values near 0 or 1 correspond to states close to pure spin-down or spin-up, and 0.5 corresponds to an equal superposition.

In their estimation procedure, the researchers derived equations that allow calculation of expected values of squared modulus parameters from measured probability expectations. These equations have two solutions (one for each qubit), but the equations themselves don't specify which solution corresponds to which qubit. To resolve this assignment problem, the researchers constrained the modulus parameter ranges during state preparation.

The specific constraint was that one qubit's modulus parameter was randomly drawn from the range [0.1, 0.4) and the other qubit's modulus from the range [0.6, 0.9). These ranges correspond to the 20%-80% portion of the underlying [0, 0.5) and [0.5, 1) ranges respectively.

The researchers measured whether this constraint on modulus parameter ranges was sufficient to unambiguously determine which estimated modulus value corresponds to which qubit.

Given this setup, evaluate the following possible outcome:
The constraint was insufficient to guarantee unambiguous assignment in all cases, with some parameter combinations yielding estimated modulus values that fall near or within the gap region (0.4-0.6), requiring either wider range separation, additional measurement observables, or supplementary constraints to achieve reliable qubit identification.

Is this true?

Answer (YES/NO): NO